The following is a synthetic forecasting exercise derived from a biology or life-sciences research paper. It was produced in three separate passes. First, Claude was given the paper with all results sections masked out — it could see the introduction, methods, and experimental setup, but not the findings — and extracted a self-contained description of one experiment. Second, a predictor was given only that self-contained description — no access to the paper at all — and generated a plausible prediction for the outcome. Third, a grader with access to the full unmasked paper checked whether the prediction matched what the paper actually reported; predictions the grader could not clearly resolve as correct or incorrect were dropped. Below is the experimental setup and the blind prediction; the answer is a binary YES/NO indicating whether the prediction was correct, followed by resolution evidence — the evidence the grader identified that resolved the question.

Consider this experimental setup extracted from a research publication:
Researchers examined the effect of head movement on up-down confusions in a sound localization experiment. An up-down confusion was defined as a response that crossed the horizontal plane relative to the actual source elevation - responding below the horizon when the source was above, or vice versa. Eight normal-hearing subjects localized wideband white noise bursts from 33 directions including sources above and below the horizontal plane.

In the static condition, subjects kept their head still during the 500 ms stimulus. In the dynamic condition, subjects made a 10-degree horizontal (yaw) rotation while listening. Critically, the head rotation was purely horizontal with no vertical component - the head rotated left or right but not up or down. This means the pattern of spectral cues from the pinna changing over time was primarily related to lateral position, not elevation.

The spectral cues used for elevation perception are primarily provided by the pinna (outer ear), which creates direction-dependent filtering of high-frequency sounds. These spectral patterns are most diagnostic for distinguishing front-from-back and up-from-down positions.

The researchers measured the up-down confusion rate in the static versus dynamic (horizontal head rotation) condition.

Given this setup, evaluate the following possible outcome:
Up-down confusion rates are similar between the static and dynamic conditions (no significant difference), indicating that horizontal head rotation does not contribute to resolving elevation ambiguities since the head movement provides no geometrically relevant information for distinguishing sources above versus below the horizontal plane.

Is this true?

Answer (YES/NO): NO